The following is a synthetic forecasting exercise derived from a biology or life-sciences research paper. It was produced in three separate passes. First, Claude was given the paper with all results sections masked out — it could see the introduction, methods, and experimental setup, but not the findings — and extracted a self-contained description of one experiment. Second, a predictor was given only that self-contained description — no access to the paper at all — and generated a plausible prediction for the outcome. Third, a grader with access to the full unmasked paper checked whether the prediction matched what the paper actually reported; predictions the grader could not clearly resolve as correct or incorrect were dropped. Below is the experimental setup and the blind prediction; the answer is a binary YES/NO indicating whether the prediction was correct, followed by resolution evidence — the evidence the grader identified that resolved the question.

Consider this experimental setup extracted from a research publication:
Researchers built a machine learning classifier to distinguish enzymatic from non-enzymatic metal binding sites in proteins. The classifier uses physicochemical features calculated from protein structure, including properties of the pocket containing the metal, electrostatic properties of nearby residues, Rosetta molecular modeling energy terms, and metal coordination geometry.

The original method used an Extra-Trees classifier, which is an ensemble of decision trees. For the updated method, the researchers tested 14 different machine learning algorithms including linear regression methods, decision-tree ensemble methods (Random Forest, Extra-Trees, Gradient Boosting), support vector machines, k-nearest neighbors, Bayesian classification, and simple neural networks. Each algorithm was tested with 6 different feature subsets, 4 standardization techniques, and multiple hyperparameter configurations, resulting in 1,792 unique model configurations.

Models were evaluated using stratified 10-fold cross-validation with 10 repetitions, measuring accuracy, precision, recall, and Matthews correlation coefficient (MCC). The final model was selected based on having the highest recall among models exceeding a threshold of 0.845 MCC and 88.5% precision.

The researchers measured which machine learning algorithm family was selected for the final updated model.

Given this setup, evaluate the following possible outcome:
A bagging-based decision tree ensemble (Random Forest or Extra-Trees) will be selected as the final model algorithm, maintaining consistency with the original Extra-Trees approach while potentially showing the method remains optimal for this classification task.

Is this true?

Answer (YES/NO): NO